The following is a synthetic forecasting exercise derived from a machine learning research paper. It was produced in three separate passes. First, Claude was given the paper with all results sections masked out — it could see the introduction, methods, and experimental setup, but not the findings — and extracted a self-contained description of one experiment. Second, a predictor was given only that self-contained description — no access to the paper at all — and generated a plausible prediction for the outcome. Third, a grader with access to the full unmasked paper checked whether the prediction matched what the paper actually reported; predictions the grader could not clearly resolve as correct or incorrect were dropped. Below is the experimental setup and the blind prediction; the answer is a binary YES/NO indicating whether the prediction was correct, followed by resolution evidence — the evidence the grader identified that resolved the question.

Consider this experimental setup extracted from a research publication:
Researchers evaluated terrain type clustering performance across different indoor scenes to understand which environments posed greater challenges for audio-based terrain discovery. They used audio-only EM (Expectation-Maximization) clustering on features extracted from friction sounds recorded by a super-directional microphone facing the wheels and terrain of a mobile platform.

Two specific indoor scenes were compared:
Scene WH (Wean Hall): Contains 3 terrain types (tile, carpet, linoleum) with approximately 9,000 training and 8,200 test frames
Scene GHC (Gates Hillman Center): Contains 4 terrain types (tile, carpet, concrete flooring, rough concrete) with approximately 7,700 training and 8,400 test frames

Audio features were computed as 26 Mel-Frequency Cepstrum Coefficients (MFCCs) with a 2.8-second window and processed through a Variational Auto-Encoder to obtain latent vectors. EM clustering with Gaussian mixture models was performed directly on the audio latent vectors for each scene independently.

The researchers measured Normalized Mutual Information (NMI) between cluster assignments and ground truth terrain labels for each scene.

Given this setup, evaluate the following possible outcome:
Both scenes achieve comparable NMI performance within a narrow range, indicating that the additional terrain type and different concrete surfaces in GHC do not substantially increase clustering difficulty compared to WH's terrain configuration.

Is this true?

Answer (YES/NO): NO